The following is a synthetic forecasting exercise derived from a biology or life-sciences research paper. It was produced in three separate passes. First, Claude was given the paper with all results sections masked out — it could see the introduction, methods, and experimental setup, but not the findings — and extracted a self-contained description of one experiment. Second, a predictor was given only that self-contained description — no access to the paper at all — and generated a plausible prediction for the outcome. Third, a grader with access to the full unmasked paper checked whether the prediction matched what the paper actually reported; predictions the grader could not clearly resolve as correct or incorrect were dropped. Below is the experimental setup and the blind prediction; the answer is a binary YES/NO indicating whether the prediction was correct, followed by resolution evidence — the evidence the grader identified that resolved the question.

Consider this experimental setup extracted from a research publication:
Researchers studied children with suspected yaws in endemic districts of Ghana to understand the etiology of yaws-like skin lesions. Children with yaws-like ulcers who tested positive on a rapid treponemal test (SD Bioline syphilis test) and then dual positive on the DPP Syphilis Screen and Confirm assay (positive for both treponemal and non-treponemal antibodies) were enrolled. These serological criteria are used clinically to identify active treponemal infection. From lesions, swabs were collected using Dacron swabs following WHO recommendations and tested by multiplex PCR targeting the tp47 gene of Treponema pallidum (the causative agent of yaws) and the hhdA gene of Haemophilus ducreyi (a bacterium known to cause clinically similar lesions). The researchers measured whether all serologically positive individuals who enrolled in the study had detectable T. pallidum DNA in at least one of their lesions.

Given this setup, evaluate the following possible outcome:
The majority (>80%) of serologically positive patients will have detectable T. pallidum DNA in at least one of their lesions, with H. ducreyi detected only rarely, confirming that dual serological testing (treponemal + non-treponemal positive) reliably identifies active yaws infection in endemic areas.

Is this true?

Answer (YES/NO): NO